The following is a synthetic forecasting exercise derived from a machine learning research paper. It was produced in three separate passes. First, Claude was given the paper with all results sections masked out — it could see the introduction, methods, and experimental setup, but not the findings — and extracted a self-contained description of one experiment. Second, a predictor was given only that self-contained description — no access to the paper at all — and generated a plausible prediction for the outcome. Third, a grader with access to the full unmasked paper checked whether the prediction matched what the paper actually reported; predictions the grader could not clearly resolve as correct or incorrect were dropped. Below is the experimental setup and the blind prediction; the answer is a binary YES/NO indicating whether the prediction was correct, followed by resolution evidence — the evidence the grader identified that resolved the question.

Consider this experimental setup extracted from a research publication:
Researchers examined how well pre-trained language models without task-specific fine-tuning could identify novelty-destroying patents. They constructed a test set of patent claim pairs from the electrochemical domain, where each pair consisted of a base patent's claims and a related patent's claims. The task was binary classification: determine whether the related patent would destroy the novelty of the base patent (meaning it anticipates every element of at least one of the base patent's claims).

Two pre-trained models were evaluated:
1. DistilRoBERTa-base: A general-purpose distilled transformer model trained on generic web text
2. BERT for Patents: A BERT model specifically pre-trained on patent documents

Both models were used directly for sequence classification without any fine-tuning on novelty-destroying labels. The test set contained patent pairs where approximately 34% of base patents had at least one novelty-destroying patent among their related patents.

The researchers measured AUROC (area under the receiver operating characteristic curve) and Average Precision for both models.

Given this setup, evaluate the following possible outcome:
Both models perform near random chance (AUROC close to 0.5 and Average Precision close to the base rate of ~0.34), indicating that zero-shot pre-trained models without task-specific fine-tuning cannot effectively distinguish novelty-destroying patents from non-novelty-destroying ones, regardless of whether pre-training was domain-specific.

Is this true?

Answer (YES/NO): NO